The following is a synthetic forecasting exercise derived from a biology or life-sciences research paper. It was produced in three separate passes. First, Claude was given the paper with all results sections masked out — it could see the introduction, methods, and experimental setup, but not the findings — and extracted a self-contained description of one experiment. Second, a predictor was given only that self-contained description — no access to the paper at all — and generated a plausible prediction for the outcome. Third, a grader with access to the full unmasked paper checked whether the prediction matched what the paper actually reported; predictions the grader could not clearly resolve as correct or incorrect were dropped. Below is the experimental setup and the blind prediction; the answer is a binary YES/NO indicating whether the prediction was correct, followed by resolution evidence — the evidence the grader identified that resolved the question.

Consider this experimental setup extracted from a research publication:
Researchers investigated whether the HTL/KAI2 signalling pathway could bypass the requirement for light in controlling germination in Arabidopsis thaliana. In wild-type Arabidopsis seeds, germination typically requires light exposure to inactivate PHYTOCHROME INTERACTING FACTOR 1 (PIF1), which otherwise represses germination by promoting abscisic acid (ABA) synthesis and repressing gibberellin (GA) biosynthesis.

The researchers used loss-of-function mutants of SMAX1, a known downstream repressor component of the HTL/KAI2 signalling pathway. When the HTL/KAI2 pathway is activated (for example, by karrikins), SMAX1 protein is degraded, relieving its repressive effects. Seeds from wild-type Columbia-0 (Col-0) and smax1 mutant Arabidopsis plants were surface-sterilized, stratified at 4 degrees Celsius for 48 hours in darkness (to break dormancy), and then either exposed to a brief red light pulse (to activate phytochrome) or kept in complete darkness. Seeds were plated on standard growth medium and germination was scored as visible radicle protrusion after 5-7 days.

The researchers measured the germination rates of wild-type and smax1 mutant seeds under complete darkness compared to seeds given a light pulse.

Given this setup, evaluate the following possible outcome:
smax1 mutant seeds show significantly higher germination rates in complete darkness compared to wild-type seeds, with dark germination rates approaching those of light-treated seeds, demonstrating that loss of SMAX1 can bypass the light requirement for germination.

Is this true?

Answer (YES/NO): YES